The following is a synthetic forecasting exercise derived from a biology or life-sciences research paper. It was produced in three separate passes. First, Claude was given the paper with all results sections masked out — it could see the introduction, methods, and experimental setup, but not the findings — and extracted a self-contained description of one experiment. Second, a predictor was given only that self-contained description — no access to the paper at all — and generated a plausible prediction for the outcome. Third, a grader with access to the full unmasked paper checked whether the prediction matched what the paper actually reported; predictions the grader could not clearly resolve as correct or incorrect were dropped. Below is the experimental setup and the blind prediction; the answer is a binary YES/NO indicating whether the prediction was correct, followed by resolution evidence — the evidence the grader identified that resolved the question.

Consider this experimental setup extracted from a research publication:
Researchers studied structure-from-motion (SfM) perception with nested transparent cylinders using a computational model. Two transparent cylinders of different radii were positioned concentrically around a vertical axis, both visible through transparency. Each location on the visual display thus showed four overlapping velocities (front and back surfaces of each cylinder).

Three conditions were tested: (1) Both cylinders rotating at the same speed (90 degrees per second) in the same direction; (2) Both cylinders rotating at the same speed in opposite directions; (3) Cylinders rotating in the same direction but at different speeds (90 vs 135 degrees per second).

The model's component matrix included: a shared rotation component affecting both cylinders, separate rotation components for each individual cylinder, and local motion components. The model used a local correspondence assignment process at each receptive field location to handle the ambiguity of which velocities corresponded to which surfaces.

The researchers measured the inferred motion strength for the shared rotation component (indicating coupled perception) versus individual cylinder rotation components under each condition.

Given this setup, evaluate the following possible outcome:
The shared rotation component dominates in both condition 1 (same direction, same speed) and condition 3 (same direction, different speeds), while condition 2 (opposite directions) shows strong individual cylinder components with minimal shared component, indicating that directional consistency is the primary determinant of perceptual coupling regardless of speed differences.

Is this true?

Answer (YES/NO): NO